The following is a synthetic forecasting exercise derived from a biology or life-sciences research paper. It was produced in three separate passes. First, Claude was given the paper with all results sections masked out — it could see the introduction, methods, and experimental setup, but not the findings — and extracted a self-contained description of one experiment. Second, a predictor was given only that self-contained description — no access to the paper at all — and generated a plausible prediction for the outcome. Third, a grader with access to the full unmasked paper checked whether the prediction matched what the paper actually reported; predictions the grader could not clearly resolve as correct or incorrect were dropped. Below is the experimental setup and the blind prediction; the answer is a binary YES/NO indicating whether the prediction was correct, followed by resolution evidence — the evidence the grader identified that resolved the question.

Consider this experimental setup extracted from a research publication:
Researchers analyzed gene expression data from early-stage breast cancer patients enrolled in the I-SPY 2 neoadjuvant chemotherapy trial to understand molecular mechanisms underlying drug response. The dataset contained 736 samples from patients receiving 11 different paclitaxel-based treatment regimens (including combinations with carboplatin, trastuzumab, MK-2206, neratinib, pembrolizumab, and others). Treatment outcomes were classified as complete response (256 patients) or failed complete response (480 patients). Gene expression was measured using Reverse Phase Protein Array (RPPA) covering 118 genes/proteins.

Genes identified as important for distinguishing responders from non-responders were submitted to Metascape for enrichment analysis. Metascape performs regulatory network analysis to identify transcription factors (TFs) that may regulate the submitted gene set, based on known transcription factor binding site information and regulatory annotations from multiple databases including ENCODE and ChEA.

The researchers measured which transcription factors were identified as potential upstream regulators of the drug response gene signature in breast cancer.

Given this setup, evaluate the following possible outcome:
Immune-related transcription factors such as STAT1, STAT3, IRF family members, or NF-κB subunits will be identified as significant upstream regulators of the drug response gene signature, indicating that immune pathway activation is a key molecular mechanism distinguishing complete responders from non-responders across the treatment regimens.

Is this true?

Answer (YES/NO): NO